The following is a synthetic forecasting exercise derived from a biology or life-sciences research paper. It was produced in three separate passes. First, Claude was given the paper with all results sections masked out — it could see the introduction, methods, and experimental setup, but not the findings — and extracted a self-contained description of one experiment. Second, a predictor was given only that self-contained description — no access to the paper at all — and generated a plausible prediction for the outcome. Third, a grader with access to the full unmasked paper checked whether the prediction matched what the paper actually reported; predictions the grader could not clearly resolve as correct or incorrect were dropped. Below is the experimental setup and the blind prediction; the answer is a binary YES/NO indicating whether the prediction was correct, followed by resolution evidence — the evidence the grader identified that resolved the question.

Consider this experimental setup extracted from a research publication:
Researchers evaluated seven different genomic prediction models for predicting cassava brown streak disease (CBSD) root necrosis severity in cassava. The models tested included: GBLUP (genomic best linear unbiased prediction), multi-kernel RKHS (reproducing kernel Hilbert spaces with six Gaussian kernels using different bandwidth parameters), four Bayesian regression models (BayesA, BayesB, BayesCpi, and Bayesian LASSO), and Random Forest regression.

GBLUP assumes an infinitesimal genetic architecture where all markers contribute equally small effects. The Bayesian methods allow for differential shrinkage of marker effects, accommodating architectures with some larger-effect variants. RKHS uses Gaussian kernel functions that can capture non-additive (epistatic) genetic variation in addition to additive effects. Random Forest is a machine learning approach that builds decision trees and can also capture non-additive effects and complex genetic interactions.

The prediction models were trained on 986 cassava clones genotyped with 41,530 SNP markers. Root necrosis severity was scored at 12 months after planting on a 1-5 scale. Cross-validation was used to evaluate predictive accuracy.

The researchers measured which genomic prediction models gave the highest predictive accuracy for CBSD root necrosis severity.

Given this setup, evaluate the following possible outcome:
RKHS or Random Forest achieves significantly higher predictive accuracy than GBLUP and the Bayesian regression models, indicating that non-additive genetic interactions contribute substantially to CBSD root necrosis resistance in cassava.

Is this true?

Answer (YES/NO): YES